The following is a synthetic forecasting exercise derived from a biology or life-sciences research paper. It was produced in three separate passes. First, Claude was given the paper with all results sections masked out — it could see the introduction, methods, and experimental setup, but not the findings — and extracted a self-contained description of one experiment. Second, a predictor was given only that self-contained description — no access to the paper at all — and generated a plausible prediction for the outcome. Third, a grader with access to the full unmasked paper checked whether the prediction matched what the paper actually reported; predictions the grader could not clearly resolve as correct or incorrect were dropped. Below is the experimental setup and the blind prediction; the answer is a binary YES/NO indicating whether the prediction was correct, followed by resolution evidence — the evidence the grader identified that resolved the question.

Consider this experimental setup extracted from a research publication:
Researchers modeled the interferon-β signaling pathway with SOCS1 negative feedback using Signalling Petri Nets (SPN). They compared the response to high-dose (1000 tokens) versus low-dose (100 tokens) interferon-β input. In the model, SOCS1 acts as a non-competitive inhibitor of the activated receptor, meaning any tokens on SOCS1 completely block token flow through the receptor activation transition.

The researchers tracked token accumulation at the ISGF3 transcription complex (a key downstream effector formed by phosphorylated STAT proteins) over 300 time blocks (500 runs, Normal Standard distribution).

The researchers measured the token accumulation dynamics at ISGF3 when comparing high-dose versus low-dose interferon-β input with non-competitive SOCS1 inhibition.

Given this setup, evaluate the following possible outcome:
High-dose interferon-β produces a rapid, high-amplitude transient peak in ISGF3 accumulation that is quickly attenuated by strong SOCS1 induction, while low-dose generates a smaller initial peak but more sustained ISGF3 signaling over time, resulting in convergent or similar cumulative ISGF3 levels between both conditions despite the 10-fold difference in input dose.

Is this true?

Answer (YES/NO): NO